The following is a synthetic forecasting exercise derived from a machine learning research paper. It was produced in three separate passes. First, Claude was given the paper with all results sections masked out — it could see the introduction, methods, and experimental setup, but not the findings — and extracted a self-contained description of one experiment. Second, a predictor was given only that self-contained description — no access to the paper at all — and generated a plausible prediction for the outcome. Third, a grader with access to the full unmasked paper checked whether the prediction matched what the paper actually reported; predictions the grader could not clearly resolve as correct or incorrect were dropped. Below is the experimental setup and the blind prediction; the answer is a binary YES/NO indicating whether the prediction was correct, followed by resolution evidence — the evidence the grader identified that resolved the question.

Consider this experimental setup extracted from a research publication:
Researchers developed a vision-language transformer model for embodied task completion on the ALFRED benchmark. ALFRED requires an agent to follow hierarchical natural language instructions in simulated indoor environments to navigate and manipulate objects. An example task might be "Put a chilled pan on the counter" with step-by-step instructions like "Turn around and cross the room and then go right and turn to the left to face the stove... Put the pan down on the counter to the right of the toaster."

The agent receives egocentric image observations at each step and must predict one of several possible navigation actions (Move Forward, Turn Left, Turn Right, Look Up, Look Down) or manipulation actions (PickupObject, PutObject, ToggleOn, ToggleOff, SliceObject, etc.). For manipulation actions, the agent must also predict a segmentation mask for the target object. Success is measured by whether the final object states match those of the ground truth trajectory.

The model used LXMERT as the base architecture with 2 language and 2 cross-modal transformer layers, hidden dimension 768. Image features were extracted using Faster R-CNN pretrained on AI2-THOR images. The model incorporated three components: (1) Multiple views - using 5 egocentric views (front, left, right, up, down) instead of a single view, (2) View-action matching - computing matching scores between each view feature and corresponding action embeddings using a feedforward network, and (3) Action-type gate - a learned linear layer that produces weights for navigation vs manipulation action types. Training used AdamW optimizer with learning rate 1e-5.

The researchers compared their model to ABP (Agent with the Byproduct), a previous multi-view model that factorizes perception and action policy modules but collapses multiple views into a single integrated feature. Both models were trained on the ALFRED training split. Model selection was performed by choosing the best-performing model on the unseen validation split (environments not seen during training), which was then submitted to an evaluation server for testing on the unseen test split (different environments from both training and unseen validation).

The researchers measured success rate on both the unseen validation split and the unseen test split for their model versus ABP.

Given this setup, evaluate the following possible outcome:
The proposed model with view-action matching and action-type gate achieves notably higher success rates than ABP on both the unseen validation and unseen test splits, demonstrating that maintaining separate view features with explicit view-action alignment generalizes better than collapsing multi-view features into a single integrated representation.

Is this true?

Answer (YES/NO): NO